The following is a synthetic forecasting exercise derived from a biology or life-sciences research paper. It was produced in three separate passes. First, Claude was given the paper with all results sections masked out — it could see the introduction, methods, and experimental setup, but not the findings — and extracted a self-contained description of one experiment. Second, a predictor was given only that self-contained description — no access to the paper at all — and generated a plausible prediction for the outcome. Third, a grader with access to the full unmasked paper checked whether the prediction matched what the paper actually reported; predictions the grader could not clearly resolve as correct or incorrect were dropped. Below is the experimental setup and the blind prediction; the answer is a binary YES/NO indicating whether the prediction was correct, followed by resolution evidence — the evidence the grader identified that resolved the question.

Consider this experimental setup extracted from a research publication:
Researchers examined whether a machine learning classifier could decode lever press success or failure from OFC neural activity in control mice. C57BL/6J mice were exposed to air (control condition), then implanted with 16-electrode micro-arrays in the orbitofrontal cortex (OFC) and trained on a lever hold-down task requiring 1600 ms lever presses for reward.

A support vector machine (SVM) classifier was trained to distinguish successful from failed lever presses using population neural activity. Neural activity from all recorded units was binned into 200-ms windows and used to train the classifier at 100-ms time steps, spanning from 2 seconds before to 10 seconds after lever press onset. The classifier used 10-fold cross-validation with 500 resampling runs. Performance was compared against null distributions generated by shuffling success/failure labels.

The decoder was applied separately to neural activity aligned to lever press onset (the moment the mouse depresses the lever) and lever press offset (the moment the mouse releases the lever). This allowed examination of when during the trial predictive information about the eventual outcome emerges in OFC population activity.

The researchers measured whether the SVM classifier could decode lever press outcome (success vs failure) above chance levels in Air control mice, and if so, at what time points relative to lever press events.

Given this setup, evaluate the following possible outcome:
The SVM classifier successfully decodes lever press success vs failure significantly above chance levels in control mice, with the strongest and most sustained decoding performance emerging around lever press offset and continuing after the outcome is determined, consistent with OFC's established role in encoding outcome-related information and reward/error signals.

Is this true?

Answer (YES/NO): YES